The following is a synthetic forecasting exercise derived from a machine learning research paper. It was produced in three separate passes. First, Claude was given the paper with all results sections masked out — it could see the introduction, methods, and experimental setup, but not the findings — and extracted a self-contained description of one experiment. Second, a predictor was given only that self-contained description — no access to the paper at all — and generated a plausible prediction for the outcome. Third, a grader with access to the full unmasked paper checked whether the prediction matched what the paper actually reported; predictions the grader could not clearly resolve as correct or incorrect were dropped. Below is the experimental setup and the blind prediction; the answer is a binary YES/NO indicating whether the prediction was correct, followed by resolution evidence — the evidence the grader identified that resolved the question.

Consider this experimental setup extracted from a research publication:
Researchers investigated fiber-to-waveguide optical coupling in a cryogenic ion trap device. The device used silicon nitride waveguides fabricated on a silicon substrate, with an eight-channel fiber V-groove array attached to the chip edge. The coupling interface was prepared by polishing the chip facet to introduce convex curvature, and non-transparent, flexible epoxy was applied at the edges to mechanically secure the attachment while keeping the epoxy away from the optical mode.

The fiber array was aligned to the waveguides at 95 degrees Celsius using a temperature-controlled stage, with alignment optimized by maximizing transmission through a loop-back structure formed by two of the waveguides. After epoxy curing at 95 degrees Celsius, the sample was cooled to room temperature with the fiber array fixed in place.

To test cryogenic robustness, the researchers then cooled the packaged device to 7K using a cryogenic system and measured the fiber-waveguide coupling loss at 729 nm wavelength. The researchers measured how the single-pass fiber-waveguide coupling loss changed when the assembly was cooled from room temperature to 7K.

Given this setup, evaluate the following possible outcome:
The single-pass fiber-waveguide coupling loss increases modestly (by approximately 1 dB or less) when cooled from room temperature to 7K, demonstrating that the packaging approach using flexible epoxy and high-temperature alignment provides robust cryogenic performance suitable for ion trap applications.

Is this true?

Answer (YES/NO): YES